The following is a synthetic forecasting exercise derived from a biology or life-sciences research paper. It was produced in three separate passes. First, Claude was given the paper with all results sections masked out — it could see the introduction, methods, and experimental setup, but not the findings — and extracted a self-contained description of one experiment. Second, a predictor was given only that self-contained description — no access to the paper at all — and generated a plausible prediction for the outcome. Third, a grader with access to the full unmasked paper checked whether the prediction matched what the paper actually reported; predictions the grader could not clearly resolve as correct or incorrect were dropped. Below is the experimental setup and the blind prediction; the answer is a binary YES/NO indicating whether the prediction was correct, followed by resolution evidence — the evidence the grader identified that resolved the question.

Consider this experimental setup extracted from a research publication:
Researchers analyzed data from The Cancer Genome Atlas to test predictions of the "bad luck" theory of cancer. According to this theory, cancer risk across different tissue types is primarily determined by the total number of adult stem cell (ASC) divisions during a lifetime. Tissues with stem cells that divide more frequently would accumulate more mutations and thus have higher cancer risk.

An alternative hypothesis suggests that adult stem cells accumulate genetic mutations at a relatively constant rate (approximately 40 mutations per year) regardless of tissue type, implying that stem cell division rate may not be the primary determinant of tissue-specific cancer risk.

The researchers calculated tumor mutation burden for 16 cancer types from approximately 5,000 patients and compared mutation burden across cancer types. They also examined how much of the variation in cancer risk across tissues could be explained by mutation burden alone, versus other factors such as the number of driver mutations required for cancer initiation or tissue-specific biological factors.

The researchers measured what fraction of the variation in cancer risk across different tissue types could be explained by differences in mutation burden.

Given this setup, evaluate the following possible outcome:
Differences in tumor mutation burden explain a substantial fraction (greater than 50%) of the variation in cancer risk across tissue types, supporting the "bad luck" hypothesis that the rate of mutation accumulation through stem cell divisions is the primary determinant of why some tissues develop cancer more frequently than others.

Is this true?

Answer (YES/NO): NO